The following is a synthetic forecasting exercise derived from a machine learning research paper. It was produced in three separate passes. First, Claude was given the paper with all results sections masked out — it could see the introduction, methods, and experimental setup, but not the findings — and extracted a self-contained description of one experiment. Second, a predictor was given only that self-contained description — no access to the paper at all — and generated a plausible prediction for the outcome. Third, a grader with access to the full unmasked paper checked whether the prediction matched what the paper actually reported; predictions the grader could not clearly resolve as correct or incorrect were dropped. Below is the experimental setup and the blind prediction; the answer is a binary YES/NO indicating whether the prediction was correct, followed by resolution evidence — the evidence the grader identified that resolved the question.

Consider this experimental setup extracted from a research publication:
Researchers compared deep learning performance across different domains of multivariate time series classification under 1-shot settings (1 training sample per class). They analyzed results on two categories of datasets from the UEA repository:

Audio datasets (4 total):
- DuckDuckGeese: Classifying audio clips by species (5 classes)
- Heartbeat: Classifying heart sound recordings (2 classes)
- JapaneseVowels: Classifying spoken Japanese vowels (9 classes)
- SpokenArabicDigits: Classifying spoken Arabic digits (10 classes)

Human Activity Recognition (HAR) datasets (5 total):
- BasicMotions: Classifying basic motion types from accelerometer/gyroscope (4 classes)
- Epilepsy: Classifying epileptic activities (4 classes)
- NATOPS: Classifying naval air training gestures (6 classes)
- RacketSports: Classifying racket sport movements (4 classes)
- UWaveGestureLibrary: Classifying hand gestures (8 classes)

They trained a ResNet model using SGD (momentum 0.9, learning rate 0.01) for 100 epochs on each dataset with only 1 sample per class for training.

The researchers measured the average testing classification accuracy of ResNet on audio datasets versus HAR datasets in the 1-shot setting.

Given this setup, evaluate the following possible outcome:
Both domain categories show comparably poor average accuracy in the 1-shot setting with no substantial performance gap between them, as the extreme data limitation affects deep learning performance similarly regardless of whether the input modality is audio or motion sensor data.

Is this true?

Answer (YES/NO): NO